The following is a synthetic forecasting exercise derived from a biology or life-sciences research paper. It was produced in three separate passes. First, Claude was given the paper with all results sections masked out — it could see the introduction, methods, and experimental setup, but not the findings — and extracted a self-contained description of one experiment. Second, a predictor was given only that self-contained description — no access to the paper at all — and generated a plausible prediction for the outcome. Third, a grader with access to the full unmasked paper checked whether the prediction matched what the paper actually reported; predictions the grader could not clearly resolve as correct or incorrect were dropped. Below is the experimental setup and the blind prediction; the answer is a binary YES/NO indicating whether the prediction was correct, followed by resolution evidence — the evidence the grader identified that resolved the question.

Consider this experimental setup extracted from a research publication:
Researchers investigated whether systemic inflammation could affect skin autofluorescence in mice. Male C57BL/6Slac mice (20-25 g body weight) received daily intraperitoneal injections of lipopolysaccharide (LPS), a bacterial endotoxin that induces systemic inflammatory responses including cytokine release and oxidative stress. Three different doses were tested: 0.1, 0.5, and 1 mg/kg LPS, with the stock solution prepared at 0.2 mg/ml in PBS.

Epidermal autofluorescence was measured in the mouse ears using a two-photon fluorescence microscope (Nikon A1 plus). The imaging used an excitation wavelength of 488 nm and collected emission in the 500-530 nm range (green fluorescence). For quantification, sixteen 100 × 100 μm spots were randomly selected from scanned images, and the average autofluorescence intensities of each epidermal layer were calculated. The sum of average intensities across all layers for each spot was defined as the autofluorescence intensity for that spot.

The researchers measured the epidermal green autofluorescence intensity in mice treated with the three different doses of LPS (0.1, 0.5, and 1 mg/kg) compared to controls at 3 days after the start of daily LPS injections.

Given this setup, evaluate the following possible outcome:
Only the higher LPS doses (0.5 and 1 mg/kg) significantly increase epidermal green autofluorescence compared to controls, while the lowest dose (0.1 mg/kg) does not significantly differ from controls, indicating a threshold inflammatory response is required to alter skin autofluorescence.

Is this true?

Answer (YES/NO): YES